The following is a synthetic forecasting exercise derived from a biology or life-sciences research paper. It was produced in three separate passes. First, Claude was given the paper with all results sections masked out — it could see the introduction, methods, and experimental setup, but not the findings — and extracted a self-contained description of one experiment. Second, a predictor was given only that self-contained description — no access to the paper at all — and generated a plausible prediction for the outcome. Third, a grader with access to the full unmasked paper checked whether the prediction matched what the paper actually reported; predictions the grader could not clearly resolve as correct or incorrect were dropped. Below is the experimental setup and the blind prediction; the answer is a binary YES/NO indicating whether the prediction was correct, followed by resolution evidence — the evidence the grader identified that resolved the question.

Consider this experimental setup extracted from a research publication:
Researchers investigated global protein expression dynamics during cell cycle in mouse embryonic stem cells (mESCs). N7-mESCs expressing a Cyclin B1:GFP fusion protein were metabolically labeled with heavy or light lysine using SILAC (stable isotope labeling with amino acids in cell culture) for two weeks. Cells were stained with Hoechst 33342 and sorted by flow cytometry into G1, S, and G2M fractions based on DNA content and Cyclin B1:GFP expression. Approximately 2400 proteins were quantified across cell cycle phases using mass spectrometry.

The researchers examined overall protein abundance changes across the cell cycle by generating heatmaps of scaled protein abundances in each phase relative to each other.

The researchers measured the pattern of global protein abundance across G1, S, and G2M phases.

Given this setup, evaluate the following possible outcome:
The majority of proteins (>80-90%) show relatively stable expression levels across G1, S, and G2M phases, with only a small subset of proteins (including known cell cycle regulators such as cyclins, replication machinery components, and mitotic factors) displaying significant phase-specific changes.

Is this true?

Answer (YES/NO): NO